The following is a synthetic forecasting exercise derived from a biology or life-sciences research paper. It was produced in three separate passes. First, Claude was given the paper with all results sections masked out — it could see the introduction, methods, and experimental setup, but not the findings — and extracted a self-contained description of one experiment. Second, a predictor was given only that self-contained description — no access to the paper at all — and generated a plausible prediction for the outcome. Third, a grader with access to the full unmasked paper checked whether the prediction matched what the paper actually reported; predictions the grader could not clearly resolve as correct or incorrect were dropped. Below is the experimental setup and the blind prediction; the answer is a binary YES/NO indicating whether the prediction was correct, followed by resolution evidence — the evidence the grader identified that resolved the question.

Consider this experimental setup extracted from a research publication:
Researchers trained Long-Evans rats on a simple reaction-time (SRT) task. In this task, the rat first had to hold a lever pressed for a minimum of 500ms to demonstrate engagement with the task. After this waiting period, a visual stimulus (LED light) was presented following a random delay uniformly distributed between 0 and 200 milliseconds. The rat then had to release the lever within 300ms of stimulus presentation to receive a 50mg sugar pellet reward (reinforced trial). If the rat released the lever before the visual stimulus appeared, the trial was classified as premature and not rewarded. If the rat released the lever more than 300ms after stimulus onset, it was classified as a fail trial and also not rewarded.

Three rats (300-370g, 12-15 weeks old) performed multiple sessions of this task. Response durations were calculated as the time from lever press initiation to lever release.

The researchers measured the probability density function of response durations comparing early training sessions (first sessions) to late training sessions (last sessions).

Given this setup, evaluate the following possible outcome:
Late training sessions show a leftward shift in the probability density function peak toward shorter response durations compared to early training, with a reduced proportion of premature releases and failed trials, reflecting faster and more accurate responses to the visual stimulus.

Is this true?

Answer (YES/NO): NO